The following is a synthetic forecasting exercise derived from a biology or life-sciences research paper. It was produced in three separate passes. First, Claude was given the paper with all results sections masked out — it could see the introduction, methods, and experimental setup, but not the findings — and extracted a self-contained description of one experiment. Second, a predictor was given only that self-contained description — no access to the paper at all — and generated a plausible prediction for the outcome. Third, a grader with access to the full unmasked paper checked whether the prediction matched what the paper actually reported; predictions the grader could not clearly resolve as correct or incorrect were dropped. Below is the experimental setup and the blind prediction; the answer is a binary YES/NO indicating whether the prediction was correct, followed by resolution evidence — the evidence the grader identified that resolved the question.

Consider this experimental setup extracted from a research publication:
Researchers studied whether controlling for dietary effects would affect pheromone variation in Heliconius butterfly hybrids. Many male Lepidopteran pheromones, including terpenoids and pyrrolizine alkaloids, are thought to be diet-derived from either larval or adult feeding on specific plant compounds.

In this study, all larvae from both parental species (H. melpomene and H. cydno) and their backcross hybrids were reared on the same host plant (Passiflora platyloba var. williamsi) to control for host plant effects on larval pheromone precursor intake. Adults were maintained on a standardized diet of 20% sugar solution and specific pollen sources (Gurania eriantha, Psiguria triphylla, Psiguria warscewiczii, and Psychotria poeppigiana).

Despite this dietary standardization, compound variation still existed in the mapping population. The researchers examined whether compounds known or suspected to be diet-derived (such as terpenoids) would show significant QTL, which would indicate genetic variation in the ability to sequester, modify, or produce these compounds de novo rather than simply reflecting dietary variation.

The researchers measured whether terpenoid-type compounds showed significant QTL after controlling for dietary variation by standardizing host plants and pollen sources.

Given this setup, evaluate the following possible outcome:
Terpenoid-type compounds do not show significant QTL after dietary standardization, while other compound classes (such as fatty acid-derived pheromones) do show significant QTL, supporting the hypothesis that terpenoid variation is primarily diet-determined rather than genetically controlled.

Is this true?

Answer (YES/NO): NO